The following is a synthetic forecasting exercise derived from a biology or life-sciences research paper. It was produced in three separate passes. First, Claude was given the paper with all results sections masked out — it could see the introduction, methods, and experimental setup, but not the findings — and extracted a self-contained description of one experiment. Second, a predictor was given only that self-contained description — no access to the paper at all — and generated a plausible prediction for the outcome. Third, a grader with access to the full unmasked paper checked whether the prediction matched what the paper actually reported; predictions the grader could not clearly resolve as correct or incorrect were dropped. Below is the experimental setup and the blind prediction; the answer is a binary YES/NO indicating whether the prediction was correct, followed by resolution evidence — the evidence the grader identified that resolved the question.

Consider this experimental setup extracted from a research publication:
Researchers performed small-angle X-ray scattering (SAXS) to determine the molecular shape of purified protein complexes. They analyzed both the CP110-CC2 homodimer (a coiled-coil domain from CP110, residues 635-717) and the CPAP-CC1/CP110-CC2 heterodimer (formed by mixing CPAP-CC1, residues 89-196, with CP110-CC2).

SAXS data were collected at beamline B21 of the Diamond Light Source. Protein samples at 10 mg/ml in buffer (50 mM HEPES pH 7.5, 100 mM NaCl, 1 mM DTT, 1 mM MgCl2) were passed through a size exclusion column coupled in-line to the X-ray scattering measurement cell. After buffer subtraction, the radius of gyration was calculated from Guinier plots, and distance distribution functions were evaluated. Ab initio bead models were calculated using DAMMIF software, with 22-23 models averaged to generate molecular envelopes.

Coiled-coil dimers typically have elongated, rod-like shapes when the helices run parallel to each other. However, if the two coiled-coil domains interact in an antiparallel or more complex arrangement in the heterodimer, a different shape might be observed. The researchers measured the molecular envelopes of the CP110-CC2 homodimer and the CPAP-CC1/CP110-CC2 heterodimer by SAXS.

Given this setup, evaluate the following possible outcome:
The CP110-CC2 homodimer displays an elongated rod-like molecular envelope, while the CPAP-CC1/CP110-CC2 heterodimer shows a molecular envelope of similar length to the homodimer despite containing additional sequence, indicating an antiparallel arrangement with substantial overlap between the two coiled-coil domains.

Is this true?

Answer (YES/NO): YES